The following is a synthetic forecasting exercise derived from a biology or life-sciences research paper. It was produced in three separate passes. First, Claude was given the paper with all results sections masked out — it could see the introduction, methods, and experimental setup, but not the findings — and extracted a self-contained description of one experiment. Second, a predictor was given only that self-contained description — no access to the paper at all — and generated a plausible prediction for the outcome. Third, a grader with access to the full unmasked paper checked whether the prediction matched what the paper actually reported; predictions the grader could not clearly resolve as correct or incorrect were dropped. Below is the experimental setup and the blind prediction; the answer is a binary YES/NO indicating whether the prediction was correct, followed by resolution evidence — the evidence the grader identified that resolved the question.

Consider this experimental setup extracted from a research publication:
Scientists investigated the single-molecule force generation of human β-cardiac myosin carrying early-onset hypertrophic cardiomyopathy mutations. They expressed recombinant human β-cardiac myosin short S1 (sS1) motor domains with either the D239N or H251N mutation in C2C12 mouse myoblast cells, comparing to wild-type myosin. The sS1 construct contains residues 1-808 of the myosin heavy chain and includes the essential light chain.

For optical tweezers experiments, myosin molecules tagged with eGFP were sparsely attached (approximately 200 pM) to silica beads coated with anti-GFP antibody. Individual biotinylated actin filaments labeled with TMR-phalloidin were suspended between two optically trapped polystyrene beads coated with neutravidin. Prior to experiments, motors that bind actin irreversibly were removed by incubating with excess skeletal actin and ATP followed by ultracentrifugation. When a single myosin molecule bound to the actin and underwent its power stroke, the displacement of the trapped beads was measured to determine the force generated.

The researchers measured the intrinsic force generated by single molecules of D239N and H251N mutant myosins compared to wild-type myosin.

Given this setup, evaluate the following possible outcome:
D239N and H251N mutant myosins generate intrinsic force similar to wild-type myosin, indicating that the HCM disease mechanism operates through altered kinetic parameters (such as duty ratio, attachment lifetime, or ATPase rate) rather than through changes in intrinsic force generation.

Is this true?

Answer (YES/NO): NO